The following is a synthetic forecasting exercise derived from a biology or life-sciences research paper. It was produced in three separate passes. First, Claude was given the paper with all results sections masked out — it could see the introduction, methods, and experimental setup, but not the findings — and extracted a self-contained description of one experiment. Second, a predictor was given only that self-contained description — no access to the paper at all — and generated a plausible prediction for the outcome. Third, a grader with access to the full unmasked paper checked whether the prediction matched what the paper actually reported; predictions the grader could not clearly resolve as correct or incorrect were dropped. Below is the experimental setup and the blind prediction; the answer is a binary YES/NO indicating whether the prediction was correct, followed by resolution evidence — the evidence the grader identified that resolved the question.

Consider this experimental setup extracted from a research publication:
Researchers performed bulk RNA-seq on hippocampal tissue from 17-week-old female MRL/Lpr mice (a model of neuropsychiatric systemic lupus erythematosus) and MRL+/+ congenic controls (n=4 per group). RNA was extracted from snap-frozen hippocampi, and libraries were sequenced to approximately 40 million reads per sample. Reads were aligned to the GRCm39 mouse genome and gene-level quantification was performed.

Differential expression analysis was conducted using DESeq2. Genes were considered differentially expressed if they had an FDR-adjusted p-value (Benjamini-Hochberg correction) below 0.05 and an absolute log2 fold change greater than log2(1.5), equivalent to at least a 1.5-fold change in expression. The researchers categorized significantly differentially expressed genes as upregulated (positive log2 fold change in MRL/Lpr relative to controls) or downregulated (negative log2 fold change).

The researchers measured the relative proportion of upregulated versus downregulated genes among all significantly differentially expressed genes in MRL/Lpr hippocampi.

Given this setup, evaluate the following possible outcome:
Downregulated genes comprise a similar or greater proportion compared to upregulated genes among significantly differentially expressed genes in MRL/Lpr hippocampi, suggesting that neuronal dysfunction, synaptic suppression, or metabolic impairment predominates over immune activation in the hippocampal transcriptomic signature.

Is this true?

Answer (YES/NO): YES